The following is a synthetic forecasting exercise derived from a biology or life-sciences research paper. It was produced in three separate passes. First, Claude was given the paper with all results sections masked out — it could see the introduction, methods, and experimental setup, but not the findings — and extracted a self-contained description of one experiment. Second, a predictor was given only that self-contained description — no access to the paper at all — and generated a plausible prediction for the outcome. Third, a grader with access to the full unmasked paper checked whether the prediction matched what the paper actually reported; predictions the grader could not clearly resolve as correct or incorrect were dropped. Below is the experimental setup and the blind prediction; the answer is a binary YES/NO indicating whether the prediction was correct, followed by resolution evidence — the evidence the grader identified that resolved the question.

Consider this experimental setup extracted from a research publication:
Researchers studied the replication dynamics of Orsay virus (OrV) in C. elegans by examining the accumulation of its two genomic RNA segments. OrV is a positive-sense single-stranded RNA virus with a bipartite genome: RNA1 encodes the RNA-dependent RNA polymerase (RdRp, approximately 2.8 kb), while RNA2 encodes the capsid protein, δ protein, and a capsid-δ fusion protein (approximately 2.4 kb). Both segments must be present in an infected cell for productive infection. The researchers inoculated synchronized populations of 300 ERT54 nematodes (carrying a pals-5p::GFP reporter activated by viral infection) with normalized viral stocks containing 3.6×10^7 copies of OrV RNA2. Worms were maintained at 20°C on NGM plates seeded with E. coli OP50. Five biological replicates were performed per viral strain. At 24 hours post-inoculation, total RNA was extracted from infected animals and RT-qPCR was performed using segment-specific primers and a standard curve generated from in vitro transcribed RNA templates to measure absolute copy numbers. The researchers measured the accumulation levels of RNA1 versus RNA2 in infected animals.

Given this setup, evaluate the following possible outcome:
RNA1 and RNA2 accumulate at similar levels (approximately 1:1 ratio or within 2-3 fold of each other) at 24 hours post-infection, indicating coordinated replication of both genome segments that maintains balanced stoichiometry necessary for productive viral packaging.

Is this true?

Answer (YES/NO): NO